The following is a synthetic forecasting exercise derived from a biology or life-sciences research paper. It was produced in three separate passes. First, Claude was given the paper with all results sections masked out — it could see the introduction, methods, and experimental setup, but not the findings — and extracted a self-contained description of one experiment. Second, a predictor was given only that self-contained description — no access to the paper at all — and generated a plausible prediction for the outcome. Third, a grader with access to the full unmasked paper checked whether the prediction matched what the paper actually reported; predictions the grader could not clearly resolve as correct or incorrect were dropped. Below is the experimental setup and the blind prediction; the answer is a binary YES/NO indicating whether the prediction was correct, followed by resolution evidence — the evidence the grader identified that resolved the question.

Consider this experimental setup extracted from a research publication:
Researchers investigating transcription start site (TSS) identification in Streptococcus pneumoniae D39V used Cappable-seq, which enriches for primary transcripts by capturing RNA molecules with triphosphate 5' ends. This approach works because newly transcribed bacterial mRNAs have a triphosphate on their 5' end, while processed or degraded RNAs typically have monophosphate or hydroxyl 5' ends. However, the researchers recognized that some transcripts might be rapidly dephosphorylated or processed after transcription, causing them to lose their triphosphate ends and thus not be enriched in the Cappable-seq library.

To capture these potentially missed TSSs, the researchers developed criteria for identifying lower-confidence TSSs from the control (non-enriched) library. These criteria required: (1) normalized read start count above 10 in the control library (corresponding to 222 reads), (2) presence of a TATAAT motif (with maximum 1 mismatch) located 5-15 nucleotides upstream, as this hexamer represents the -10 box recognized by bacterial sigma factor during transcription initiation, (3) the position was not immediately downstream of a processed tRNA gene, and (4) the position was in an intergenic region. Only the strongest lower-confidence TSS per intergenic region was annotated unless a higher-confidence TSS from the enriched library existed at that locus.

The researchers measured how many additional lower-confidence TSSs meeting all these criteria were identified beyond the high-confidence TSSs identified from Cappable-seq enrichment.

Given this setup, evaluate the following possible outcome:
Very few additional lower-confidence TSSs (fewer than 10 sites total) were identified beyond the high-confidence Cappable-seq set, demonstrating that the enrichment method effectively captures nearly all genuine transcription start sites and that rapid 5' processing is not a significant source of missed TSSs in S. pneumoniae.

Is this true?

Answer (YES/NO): NO